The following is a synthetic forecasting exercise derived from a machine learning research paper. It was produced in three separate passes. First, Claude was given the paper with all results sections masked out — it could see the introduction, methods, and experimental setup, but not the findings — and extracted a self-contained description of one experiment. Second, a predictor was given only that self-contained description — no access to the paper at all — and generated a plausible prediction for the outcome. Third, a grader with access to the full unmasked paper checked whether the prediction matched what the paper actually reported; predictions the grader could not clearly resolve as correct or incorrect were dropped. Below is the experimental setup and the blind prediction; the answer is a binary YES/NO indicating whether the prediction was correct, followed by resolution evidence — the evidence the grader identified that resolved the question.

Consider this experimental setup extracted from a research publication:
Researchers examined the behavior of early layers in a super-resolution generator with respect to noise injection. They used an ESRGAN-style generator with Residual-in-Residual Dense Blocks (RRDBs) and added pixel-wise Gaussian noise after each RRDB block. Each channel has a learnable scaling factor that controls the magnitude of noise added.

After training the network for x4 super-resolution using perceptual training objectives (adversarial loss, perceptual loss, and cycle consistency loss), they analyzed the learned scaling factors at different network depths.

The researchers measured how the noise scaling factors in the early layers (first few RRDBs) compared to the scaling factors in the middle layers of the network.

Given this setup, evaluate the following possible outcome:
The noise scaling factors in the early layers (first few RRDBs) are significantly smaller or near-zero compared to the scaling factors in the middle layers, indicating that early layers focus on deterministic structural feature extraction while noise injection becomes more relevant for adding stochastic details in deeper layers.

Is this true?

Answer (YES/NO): YES